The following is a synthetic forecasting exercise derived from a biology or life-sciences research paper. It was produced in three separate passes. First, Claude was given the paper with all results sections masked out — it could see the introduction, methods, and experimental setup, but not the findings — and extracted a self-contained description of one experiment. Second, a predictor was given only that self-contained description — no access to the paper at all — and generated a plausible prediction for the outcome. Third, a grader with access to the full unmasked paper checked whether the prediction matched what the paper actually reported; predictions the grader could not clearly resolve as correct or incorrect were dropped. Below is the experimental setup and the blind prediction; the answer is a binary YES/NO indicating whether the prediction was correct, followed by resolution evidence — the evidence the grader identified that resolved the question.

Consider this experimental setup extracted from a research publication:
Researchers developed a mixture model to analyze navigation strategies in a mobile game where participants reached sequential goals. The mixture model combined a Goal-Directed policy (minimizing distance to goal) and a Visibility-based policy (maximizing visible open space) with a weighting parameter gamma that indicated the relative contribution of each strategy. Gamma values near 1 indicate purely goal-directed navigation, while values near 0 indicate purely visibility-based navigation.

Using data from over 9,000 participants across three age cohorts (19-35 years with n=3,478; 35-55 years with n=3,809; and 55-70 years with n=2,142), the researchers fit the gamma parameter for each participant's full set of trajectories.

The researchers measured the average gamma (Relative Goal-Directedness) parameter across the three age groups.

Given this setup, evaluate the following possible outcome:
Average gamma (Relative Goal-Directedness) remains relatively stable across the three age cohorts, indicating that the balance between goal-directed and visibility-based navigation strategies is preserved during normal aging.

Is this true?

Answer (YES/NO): NO